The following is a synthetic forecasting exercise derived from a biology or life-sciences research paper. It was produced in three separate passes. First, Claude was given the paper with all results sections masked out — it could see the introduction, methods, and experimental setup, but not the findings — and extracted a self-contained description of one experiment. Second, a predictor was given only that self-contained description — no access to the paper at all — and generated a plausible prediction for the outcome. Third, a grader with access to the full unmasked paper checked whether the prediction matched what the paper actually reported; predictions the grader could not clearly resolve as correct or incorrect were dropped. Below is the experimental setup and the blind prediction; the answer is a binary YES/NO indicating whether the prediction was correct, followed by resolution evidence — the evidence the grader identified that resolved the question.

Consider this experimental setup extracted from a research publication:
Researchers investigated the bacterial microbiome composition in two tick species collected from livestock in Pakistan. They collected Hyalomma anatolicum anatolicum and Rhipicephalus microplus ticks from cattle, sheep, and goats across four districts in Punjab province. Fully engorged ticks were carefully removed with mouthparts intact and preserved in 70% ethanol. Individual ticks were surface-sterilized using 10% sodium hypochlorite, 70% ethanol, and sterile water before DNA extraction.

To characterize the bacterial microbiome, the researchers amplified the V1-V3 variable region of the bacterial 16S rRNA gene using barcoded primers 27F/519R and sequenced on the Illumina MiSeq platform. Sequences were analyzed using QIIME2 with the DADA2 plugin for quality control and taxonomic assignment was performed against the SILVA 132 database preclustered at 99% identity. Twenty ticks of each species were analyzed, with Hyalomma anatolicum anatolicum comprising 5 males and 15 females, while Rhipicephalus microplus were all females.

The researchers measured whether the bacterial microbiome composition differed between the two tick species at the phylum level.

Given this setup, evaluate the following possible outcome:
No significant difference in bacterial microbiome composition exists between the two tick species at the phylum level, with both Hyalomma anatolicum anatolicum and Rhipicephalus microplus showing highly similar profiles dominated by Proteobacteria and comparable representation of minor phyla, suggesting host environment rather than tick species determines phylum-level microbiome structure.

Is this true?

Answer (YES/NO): NO